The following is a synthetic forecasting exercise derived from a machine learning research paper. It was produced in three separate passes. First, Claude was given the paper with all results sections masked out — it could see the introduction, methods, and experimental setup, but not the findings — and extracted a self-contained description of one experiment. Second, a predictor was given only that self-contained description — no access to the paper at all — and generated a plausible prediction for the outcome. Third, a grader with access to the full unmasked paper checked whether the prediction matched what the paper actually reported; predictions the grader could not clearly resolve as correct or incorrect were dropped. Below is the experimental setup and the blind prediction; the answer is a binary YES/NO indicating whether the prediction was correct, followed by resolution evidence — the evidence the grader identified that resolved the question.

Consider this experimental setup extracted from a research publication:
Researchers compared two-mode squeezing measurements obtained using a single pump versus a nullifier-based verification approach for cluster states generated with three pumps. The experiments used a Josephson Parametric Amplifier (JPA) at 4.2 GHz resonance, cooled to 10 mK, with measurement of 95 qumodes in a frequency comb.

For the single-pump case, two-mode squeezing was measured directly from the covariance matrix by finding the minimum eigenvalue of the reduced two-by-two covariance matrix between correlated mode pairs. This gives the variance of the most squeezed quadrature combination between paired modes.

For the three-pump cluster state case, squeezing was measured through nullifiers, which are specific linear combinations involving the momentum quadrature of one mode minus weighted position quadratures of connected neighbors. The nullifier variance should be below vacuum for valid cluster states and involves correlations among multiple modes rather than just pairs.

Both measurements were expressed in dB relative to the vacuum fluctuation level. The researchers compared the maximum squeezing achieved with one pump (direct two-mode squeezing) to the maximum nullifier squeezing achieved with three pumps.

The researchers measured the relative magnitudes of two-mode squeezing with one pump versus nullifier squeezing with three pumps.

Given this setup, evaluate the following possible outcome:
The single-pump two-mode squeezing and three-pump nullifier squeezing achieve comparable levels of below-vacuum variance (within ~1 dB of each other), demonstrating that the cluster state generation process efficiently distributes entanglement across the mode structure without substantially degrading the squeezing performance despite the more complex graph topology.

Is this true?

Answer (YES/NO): NO